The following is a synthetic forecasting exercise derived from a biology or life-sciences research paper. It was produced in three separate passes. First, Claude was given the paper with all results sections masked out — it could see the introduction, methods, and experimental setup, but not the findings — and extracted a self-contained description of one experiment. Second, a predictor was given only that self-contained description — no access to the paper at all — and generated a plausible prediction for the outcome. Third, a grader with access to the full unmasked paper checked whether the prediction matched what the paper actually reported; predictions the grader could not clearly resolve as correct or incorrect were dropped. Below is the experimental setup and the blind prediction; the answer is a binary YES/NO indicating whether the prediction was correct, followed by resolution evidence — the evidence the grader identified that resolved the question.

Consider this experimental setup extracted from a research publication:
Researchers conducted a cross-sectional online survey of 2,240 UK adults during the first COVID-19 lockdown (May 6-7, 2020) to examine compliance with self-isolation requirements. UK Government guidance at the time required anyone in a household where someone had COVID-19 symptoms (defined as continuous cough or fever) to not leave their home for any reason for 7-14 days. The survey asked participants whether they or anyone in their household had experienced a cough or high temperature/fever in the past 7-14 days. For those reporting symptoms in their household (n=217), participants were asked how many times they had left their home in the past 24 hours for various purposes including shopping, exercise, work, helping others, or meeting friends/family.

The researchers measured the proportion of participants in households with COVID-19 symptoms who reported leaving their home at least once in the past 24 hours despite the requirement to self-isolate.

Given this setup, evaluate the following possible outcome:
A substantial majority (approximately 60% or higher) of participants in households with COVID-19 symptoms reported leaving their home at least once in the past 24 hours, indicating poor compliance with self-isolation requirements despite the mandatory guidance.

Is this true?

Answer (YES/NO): YES